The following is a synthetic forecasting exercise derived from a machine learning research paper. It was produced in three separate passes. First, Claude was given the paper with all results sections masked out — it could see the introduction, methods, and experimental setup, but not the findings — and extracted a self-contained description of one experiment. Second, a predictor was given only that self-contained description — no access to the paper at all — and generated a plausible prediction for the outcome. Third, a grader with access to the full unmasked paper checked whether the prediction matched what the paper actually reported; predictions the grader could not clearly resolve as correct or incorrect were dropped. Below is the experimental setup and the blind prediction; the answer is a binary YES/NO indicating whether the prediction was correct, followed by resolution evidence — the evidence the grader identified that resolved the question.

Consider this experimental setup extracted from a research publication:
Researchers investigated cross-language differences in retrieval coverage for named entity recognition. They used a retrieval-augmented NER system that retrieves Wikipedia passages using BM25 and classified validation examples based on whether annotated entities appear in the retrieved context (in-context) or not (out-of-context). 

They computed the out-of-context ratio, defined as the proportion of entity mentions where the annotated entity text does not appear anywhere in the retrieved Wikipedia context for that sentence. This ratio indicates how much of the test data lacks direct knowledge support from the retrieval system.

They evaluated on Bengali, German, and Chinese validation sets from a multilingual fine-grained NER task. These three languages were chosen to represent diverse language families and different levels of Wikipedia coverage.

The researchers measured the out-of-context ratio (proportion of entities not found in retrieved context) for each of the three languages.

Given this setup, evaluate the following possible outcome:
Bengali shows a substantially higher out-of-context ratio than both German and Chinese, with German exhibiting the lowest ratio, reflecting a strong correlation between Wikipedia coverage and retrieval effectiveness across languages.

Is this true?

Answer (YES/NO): NO